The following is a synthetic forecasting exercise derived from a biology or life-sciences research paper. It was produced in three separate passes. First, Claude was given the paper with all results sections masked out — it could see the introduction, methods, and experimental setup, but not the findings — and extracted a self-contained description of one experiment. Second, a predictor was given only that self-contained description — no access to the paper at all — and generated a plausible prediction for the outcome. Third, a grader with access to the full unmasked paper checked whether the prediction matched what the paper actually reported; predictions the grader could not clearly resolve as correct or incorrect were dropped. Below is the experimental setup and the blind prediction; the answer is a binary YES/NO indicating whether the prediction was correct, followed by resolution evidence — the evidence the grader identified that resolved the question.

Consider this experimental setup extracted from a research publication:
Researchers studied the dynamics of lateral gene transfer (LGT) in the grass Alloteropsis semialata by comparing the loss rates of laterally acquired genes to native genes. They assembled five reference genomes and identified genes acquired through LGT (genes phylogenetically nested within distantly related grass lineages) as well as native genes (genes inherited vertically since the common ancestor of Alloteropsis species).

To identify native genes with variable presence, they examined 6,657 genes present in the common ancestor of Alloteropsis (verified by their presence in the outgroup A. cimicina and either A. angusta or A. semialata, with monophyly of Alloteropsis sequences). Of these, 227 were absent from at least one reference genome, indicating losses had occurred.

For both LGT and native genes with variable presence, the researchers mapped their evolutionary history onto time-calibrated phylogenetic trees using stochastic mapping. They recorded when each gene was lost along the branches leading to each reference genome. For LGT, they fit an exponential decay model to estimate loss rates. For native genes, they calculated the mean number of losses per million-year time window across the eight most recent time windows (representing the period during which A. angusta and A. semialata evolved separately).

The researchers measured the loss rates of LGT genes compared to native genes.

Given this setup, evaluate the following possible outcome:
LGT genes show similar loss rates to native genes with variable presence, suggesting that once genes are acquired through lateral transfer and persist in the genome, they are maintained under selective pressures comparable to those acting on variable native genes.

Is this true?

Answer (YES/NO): NO